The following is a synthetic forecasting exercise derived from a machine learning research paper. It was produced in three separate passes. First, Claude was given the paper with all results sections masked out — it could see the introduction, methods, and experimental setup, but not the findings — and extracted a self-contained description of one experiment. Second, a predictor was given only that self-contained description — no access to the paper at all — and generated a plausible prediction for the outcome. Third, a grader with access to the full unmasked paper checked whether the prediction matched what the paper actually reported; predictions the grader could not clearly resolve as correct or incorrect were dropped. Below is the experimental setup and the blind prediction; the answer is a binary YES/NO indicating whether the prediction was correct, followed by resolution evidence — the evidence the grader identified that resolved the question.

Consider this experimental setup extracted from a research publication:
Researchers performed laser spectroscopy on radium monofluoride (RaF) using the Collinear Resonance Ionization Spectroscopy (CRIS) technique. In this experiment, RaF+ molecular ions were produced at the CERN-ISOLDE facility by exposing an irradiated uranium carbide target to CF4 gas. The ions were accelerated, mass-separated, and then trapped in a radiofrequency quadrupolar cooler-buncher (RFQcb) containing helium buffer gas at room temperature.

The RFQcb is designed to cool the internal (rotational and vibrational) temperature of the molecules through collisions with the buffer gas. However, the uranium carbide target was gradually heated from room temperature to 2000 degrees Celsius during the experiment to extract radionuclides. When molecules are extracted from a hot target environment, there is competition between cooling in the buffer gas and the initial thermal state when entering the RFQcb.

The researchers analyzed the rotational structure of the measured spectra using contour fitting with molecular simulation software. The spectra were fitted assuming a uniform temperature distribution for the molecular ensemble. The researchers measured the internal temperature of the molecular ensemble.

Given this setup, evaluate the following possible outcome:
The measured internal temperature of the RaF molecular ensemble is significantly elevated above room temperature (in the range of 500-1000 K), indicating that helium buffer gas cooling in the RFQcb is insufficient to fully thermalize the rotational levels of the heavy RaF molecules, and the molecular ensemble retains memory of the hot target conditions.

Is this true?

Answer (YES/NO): NO